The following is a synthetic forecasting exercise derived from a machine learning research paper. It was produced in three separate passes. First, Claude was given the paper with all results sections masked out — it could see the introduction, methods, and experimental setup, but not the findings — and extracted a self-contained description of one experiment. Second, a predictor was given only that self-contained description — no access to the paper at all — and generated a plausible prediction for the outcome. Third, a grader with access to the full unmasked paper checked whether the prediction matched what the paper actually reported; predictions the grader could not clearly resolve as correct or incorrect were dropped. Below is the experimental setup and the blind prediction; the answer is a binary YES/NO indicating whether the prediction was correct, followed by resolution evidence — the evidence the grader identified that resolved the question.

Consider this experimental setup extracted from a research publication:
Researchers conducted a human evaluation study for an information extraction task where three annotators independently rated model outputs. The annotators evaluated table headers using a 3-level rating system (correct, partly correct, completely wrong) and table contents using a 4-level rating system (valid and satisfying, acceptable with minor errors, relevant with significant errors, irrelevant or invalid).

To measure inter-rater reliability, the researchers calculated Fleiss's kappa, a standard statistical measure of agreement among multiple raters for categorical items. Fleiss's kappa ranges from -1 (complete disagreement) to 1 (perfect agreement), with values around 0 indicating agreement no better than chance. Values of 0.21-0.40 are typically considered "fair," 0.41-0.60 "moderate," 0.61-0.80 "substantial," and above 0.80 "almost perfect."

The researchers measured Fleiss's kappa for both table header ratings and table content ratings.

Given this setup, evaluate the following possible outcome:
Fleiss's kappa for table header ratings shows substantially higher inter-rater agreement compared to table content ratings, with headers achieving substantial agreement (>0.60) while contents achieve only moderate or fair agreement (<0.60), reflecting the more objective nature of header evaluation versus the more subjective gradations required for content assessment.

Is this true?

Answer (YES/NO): NO